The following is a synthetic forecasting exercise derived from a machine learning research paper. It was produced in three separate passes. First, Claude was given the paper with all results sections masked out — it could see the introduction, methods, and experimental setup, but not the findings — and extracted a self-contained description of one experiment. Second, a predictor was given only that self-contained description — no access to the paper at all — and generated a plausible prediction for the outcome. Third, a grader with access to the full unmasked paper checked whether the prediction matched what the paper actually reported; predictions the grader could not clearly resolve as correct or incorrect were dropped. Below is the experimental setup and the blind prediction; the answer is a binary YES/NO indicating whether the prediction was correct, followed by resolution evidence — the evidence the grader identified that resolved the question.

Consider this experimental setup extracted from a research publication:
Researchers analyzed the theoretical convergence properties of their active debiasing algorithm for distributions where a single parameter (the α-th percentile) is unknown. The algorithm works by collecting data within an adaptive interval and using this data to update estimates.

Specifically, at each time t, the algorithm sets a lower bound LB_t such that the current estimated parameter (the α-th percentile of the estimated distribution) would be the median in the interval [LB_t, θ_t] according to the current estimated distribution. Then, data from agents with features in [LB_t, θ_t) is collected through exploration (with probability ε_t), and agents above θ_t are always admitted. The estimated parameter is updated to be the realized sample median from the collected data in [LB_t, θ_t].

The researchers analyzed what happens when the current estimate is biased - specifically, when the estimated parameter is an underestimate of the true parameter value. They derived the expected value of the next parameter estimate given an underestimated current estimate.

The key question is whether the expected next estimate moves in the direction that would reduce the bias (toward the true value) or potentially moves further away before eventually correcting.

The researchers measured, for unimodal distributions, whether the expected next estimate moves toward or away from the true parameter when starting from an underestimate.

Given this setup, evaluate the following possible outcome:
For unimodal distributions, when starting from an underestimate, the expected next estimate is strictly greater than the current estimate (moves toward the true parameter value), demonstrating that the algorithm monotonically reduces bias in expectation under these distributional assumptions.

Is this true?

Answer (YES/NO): NO